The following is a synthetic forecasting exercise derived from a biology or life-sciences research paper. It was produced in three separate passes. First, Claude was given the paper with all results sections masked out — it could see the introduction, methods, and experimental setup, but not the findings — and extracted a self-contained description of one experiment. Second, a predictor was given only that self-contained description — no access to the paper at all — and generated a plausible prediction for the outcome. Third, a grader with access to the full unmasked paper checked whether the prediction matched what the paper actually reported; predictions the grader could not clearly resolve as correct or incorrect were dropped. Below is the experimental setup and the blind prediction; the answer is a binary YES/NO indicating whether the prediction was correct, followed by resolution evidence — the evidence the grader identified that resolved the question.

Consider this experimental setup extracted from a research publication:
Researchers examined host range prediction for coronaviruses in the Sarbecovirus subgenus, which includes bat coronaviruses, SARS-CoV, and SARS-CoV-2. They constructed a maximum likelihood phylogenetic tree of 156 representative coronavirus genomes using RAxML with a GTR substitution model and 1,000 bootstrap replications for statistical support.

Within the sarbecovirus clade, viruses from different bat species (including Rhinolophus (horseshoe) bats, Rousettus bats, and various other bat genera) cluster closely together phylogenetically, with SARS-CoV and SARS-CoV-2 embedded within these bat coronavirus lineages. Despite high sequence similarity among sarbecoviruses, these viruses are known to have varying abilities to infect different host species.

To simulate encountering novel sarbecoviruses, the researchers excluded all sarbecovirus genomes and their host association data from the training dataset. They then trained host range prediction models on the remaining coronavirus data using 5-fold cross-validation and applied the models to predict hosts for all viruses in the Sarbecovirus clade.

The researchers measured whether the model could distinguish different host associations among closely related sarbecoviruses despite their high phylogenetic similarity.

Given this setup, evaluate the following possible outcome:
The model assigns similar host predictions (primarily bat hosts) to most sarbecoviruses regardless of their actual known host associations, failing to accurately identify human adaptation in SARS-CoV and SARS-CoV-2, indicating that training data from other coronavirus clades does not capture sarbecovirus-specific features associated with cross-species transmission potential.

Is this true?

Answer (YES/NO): NO